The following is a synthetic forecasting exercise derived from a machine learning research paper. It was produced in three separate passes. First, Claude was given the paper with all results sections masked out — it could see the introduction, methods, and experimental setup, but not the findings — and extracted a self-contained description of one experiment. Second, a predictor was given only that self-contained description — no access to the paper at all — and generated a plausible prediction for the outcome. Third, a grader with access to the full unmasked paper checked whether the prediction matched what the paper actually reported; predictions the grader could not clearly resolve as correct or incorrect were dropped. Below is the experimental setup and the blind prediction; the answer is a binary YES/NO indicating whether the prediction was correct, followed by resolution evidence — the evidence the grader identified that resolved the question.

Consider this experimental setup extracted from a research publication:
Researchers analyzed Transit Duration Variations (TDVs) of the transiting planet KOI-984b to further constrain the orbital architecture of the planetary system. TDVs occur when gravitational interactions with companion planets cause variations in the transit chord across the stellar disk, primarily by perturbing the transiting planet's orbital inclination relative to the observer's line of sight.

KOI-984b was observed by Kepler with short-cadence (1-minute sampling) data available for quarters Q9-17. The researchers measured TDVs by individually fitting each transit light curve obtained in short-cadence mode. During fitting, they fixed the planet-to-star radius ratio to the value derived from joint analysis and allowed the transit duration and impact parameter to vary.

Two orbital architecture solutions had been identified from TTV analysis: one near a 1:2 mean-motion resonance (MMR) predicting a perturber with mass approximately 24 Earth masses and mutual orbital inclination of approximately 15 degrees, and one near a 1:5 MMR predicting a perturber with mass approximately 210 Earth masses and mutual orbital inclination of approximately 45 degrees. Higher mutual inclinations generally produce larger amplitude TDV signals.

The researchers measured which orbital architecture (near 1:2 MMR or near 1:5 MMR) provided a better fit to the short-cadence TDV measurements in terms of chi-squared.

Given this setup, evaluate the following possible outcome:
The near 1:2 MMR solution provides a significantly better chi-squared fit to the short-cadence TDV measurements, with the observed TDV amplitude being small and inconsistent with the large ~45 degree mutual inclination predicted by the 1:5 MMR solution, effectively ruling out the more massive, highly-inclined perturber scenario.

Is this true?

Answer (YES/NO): NO